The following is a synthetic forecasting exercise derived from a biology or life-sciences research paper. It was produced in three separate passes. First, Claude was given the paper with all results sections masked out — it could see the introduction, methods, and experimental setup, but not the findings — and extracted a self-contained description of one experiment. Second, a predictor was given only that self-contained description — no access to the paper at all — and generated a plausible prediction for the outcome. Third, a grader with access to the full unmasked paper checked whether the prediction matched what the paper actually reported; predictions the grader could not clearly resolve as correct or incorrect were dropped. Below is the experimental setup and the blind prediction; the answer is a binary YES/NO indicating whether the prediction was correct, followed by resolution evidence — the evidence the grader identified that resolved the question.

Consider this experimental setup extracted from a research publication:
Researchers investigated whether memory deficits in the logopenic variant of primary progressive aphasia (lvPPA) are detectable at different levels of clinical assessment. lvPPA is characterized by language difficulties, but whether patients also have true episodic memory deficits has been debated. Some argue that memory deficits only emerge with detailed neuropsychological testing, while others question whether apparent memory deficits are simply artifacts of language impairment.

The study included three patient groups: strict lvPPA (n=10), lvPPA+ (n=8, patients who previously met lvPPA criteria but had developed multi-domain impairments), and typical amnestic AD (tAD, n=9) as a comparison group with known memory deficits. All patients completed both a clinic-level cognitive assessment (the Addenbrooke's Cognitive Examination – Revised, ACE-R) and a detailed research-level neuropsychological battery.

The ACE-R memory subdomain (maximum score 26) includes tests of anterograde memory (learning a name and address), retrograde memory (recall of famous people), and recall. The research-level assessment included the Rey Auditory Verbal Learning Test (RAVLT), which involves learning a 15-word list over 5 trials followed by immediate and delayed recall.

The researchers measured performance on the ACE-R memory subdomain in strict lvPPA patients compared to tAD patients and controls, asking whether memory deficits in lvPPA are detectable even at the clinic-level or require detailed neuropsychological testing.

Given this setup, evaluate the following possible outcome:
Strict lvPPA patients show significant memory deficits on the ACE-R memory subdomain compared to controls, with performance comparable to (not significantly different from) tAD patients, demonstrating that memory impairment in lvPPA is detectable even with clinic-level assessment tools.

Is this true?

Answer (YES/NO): YES